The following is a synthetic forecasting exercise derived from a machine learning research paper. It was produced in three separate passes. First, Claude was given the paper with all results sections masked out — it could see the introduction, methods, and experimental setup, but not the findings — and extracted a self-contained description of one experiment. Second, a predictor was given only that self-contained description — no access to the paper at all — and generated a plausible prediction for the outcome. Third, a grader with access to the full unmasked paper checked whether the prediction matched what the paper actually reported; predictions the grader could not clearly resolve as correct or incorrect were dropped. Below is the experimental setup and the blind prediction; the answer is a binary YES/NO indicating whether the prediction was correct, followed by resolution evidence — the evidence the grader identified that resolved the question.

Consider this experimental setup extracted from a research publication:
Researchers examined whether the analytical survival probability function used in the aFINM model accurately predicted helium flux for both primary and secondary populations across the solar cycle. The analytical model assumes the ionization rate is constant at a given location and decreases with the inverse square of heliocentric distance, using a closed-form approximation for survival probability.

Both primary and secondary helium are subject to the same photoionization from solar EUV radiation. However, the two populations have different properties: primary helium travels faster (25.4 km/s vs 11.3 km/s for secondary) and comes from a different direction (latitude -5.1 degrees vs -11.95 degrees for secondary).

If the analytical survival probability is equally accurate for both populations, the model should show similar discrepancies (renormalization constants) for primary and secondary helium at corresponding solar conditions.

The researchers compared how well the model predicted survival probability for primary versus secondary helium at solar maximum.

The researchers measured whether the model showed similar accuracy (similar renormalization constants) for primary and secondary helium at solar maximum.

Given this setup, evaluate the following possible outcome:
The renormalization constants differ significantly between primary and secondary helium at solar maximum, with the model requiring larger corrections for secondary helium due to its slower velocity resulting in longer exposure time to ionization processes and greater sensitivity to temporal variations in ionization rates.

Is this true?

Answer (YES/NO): NO